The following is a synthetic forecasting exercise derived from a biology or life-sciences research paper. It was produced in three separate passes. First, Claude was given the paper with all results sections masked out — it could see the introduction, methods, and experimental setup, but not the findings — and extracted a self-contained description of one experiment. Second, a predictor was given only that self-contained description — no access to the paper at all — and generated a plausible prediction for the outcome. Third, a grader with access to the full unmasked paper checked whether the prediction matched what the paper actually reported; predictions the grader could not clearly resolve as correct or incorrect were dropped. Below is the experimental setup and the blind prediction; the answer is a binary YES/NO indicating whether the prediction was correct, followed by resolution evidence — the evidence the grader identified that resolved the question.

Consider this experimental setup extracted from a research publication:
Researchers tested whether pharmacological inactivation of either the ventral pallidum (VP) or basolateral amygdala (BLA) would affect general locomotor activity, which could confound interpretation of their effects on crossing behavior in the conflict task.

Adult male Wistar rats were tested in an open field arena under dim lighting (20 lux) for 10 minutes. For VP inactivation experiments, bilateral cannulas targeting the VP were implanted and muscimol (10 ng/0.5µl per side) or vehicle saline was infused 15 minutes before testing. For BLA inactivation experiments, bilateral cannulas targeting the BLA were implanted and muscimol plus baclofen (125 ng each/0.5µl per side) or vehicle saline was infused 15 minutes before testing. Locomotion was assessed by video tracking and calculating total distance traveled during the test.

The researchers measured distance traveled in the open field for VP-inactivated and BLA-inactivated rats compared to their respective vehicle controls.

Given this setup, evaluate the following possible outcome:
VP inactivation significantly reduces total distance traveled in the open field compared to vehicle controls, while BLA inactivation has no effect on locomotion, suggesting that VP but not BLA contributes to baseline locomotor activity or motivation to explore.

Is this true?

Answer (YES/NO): NO